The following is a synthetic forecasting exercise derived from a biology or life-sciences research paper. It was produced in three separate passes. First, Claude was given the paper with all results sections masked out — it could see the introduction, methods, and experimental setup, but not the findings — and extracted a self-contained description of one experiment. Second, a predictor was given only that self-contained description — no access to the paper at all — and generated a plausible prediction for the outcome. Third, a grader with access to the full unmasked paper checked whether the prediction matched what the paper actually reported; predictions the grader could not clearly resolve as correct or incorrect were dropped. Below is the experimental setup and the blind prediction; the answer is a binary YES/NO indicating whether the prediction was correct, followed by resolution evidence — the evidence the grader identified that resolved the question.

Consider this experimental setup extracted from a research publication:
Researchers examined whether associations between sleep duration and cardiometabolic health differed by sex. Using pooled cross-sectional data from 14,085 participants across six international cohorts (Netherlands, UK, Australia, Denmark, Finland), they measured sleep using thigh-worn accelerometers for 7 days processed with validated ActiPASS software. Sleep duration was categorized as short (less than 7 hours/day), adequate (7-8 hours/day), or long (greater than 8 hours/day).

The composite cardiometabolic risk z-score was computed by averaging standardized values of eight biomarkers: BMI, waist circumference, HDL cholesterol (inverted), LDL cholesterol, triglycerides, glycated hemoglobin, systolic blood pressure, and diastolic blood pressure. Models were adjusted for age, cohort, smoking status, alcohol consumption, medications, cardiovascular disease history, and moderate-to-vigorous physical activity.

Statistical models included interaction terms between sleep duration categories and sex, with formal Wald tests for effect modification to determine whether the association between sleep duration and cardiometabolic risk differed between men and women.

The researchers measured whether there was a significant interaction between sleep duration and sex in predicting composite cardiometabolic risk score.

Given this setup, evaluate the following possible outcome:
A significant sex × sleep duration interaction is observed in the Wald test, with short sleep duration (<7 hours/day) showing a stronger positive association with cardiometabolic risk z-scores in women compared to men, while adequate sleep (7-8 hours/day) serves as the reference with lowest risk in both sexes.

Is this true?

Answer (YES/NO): NO